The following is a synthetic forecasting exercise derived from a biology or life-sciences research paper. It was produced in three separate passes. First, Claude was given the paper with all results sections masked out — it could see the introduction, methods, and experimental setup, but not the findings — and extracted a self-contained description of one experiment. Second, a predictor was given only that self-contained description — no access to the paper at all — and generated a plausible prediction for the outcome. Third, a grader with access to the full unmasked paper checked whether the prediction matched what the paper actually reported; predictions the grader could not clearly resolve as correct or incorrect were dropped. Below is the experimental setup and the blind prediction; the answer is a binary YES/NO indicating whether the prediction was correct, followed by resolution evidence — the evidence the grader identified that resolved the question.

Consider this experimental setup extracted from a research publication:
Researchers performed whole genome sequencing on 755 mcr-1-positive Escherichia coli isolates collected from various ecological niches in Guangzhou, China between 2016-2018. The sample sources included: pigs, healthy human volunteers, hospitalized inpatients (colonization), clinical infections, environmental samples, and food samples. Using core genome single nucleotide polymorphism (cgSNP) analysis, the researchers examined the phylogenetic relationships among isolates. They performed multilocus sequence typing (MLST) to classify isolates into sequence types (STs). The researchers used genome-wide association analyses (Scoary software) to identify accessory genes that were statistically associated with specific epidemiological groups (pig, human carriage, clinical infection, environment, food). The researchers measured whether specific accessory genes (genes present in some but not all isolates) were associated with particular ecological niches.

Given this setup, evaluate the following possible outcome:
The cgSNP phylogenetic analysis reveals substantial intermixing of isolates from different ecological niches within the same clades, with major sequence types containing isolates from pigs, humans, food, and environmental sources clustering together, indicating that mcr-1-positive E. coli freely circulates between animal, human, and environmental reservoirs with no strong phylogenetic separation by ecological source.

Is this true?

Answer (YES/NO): NO